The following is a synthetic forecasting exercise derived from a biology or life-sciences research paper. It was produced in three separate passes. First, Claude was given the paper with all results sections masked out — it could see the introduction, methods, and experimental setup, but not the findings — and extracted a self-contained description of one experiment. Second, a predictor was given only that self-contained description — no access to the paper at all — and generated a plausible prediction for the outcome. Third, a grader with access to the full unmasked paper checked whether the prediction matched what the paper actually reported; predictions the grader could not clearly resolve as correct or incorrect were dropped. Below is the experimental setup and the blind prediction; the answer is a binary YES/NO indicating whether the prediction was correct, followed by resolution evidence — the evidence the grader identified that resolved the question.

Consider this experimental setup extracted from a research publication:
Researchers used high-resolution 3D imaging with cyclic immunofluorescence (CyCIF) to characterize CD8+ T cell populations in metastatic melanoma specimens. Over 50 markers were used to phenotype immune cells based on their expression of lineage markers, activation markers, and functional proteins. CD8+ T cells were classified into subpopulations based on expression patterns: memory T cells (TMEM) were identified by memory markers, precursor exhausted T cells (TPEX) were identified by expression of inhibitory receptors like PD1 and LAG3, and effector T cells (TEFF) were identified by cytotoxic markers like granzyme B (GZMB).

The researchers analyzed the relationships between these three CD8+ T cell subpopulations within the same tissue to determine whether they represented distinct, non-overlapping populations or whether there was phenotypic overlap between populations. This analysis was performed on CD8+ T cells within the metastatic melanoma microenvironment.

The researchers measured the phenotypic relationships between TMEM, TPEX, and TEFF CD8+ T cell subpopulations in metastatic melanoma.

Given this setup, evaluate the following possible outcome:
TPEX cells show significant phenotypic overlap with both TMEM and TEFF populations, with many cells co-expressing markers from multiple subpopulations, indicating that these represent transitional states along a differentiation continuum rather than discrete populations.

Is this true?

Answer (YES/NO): YES